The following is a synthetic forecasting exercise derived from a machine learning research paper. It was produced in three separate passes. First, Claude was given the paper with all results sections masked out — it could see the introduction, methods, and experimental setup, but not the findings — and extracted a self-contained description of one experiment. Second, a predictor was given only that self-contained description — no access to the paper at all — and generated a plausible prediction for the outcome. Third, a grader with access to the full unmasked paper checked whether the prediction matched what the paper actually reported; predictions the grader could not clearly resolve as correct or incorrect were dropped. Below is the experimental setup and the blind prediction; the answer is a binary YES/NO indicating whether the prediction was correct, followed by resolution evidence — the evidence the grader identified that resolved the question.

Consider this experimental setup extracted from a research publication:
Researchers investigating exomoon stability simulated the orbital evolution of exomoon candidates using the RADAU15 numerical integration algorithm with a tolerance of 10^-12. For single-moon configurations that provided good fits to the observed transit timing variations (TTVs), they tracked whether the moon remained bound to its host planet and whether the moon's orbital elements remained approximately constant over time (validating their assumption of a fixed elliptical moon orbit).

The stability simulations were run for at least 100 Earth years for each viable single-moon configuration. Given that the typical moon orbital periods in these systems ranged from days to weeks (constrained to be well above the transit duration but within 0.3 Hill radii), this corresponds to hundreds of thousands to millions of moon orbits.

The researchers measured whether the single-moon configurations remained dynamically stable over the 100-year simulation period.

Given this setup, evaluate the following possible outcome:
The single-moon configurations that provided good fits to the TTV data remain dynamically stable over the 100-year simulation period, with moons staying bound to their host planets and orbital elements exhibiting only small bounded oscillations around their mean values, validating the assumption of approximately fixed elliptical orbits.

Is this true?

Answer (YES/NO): YES